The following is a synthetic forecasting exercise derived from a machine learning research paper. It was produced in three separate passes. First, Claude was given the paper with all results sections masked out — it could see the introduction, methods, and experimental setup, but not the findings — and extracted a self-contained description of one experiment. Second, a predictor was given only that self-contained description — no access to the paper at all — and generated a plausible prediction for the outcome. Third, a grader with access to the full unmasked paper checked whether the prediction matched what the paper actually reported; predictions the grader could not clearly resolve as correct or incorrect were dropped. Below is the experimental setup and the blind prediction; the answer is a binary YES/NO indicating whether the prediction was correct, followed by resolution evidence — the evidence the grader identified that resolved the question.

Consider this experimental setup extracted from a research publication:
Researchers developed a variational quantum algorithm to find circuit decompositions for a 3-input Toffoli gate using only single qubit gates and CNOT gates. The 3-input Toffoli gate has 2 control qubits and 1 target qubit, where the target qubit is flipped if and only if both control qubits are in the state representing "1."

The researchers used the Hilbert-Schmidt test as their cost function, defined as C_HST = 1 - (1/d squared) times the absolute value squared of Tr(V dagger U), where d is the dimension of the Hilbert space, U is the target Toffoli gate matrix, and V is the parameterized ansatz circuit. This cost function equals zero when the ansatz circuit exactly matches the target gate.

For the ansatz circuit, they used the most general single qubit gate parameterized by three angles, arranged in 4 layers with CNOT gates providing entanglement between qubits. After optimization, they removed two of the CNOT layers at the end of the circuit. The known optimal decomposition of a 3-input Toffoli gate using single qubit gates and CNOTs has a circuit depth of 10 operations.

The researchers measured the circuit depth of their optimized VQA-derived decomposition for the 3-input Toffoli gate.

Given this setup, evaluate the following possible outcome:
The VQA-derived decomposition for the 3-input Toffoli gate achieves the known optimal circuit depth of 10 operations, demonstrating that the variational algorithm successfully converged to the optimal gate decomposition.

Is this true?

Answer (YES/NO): NO